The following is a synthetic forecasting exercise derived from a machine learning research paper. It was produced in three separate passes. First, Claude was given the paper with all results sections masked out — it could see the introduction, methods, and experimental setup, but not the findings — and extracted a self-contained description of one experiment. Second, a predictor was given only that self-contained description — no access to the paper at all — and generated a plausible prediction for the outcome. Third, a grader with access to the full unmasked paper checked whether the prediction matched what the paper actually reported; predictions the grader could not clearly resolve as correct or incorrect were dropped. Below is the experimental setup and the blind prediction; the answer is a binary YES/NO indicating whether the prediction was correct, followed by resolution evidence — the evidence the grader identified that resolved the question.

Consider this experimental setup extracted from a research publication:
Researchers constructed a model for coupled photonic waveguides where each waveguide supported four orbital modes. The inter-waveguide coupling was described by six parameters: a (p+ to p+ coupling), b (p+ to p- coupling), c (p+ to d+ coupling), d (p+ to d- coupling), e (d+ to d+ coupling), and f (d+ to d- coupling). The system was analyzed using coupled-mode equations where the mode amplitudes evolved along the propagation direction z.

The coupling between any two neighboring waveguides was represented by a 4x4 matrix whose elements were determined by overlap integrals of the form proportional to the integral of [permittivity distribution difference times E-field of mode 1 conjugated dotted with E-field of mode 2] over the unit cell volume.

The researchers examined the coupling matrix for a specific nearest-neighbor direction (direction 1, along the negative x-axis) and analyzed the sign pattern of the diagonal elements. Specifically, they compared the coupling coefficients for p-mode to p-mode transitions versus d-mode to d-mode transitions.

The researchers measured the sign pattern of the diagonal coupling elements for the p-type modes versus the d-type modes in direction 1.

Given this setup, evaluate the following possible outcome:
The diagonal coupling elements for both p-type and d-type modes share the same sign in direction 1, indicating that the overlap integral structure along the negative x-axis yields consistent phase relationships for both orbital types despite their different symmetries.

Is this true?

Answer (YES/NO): NO